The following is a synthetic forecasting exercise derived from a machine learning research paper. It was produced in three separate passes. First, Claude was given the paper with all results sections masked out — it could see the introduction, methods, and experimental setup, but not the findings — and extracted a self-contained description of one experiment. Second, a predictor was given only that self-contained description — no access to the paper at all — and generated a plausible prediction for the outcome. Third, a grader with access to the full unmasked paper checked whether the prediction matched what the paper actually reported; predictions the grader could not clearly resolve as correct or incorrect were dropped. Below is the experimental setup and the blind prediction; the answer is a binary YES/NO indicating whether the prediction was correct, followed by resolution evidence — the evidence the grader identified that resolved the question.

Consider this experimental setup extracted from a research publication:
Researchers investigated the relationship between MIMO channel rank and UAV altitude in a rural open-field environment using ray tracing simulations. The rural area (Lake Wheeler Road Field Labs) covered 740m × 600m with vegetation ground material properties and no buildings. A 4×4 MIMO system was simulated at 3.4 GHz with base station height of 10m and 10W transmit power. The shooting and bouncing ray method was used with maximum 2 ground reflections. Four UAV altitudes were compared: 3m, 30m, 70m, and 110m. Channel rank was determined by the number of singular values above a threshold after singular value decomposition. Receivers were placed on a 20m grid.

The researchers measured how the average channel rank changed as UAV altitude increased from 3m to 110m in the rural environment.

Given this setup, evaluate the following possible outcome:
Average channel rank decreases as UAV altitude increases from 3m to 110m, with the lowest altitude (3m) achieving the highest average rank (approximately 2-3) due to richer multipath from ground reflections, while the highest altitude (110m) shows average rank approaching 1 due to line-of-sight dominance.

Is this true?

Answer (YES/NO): NO